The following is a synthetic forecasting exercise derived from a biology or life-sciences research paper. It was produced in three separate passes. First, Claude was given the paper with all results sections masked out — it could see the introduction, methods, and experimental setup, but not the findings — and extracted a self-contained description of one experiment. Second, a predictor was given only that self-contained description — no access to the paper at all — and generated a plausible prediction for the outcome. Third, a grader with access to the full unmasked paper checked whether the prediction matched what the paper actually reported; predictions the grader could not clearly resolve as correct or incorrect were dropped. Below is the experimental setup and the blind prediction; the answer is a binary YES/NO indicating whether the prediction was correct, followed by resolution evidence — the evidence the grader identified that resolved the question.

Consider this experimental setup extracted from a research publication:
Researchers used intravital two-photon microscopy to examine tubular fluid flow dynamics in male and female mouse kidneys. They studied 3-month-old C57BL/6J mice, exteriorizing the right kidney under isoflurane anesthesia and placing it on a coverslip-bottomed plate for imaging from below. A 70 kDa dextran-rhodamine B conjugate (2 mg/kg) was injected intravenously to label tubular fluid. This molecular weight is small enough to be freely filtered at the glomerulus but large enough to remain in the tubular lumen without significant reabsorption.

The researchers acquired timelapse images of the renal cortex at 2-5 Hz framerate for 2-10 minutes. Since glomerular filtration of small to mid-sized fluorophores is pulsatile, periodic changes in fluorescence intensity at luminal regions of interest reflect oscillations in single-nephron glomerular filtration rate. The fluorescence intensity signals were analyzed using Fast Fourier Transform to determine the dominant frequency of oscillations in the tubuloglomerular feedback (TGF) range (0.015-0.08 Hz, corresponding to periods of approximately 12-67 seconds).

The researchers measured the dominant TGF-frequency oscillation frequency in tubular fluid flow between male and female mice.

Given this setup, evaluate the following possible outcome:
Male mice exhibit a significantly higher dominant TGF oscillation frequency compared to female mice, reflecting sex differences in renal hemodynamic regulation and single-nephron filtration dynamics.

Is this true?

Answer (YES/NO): YES